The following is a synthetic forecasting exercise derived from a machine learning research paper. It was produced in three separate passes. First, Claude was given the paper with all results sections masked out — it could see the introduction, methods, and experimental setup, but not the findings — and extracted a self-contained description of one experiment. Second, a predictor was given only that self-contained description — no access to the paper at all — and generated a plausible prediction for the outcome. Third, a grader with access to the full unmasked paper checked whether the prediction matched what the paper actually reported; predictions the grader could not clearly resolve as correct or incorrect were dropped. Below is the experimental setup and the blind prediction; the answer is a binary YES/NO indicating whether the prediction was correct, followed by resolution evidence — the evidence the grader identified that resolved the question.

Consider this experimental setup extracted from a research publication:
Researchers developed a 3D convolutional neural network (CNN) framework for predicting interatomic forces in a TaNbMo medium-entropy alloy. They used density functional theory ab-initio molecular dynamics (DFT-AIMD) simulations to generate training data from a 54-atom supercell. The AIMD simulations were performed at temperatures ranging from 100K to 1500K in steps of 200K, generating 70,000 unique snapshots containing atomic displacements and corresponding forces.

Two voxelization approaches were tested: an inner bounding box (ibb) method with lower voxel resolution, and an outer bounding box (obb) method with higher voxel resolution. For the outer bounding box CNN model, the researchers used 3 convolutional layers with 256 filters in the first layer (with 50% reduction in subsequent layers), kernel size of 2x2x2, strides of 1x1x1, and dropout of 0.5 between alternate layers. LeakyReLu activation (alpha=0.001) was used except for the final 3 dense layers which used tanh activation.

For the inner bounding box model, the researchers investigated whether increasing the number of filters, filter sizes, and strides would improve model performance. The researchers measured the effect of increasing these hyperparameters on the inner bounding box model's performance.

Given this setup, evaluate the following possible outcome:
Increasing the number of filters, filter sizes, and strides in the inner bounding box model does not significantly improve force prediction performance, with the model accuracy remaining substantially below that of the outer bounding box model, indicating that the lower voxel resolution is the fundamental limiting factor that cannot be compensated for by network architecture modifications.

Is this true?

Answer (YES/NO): NO